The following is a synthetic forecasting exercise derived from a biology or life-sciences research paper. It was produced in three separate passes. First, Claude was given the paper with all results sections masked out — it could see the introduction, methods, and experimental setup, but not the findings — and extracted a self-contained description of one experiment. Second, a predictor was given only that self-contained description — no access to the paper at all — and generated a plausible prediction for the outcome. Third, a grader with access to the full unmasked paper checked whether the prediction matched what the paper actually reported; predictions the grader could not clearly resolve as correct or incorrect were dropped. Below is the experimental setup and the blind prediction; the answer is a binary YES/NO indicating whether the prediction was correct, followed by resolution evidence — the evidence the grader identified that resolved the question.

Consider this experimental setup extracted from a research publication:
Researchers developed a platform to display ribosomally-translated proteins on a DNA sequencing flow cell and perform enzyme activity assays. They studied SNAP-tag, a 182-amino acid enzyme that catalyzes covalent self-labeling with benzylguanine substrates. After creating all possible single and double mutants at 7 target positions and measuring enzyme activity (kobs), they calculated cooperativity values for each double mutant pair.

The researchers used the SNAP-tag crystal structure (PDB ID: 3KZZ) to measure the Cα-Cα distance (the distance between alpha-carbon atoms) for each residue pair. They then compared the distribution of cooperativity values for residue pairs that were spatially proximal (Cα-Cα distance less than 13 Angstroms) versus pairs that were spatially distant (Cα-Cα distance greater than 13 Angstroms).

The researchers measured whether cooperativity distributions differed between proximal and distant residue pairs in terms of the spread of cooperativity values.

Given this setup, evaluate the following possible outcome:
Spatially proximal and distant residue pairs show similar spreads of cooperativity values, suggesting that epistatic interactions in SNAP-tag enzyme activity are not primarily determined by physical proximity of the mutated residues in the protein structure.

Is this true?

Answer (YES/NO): NO